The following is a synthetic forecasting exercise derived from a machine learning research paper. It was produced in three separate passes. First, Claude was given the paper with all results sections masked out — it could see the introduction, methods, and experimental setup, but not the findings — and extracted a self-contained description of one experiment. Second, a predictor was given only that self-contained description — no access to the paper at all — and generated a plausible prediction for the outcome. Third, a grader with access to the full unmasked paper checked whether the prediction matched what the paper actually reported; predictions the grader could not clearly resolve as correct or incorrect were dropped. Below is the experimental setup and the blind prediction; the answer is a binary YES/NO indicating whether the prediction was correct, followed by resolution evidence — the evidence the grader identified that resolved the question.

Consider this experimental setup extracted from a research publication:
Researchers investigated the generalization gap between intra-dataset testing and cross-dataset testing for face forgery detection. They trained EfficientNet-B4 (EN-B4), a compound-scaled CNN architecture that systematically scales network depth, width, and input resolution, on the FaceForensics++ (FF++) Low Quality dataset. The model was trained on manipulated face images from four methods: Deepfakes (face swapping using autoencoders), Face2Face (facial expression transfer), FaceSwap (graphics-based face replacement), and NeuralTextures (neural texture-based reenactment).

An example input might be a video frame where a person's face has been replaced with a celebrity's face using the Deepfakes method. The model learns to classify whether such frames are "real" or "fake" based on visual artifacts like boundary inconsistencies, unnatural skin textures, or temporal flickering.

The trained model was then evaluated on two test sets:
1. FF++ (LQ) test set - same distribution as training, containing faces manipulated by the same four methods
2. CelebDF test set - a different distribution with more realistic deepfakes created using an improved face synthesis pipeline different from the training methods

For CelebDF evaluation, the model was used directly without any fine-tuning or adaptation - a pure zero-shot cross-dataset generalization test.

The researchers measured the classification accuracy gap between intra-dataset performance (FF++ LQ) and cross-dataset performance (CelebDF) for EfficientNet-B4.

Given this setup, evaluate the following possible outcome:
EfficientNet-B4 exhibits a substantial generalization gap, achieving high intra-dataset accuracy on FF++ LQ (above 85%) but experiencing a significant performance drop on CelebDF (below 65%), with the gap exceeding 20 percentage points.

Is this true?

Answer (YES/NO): NO